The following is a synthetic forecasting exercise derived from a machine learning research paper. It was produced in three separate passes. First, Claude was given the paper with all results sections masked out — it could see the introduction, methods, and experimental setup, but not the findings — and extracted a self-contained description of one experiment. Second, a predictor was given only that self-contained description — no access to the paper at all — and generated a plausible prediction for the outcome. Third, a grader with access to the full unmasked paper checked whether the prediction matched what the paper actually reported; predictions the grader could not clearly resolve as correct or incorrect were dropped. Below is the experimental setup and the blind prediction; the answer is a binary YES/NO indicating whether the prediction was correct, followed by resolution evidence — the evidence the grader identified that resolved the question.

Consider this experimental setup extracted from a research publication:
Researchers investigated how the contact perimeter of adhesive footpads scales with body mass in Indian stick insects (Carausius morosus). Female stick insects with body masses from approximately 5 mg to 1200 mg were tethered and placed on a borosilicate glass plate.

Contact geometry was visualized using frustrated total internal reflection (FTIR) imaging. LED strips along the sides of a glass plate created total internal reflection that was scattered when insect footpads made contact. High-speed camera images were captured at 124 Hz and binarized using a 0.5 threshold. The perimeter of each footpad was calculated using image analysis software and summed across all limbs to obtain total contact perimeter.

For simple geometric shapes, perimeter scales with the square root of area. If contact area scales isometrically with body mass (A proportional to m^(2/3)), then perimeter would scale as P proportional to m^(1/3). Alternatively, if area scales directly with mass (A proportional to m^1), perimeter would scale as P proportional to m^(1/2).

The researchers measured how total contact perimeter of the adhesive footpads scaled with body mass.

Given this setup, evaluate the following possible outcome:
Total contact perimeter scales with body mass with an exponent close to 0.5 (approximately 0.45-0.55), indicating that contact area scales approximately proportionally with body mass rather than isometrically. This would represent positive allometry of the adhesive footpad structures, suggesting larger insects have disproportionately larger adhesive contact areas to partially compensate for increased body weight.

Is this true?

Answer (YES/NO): NO